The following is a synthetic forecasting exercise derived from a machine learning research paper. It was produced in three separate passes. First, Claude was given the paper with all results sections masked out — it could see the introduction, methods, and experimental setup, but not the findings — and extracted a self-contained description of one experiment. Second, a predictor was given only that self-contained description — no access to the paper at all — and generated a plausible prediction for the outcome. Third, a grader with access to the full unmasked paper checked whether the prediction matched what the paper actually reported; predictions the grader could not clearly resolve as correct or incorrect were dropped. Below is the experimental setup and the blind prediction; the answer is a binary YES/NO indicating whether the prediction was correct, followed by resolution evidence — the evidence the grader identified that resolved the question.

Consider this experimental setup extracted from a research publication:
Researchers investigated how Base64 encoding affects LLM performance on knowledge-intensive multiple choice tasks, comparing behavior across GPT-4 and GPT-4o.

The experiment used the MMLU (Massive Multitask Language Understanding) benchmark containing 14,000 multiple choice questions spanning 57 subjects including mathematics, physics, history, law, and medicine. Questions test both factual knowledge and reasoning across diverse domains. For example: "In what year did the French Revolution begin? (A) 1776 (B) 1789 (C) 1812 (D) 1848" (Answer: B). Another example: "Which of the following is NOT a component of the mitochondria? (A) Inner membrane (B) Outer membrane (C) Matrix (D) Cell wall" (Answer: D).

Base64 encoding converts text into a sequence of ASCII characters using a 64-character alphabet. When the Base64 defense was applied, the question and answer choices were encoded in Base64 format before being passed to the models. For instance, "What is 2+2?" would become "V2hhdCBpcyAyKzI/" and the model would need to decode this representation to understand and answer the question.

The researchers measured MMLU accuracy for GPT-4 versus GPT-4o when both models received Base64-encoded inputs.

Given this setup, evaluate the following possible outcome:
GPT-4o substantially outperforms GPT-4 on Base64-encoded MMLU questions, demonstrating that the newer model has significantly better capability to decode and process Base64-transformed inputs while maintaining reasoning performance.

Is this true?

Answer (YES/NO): YES